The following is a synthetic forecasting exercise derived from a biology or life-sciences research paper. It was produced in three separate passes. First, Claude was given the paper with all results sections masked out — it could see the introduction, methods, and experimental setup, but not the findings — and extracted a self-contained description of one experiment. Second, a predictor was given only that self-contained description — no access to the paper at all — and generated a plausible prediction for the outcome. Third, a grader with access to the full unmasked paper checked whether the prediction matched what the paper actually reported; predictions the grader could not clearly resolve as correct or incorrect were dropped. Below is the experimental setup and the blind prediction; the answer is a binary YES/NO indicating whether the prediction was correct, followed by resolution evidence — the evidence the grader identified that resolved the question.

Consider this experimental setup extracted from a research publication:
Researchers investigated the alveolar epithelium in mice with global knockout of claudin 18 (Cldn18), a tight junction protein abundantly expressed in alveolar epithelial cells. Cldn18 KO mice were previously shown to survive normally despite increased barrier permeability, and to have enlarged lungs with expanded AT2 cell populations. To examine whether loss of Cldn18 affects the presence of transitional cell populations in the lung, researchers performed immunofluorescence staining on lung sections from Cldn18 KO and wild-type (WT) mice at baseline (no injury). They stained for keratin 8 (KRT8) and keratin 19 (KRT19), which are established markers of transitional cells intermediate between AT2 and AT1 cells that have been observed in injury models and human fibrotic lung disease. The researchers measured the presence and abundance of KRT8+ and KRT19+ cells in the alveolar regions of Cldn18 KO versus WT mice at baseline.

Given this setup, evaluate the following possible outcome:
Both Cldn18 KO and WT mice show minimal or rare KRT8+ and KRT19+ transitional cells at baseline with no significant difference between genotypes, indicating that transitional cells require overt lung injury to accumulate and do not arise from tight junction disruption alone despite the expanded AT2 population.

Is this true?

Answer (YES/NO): NO